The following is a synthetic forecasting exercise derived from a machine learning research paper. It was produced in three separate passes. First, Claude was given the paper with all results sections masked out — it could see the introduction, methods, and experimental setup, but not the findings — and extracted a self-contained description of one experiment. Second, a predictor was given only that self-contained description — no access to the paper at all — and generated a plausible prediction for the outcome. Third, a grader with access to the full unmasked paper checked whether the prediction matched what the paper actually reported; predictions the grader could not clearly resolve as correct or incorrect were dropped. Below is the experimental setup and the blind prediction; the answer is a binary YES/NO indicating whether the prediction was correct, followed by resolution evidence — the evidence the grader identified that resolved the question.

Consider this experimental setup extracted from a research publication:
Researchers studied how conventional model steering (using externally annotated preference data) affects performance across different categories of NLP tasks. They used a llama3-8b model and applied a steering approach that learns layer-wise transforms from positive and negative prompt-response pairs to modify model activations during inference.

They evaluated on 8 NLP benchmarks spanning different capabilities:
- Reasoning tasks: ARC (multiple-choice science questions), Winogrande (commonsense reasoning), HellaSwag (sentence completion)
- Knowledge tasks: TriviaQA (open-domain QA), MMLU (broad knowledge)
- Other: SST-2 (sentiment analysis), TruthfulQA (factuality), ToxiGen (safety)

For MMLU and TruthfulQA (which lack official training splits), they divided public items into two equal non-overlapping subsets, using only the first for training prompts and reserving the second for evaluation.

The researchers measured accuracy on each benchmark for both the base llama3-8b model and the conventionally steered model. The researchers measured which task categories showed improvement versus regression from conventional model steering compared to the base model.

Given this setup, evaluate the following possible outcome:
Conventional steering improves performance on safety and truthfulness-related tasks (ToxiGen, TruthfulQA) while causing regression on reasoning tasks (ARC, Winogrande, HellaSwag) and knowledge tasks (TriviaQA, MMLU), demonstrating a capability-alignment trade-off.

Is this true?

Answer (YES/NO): NO